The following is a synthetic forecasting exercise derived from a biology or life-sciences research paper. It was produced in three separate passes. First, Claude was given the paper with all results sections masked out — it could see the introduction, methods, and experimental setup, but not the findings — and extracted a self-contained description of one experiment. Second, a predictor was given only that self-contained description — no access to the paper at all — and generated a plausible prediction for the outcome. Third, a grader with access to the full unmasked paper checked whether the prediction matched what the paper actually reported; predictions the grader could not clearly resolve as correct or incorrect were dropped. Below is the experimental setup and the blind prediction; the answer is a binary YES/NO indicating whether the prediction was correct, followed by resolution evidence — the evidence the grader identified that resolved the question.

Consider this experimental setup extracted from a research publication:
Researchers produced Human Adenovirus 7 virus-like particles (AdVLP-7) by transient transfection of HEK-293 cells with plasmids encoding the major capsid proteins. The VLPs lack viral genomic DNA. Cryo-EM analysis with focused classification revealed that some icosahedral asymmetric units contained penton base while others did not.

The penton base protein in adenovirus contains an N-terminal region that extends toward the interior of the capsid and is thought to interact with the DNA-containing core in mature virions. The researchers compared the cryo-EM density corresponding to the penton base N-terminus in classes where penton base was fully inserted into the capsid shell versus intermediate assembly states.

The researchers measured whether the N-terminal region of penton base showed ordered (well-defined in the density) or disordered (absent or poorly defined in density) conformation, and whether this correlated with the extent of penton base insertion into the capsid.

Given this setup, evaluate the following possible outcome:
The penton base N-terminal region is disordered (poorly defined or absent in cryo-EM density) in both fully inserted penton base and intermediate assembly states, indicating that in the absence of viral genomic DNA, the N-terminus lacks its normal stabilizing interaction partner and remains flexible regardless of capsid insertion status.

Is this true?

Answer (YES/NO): NO